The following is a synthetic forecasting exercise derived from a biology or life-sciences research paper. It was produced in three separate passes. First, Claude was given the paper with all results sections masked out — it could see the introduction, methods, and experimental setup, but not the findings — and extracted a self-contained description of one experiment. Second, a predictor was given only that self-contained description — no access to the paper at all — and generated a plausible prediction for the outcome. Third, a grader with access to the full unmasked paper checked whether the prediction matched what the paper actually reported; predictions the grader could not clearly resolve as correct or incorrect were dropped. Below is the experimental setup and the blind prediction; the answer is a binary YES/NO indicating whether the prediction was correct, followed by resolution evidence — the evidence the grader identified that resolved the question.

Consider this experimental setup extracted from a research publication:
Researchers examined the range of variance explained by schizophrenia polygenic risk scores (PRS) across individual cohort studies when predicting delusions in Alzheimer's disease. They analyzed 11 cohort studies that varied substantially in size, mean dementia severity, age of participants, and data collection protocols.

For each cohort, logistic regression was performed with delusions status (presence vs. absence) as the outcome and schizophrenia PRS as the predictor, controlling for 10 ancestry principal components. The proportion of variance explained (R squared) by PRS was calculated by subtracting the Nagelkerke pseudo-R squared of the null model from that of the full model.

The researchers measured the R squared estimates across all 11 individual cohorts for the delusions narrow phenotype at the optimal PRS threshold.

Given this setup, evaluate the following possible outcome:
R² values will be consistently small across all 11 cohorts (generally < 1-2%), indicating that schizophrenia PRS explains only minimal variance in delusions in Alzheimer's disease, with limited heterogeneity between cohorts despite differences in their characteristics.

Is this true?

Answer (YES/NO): NO